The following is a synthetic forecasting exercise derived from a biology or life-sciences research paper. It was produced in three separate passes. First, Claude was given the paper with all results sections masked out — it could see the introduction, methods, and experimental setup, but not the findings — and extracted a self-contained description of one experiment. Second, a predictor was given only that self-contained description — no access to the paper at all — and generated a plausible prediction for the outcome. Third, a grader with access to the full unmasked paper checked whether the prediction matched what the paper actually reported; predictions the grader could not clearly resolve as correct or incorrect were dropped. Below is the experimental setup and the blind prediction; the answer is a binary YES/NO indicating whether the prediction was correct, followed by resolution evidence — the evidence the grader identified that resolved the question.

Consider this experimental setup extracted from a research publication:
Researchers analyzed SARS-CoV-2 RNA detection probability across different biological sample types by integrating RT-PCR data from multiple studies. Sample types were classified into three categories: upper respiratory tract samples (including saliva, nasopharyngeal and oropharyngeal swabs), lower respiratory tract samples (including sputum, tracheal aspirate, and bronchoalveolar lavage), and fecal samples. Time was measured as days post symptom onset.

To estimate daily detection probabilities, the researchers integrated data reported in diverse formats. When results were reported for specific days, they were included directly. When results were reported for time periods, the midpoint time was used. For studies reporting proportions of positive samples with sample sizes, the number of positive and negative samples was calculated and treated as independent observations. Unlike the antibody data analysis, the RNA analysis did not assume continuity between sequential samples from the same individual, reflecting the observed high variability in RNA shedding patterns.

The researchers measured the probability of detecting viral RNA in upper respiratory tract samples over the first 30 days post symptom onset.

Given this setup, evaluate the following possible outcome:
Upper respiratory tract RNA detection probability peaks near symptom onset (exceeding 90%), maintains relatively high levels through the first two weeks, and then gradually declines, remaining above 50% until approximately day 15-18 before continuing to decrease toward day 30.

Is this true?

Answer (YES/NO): NO